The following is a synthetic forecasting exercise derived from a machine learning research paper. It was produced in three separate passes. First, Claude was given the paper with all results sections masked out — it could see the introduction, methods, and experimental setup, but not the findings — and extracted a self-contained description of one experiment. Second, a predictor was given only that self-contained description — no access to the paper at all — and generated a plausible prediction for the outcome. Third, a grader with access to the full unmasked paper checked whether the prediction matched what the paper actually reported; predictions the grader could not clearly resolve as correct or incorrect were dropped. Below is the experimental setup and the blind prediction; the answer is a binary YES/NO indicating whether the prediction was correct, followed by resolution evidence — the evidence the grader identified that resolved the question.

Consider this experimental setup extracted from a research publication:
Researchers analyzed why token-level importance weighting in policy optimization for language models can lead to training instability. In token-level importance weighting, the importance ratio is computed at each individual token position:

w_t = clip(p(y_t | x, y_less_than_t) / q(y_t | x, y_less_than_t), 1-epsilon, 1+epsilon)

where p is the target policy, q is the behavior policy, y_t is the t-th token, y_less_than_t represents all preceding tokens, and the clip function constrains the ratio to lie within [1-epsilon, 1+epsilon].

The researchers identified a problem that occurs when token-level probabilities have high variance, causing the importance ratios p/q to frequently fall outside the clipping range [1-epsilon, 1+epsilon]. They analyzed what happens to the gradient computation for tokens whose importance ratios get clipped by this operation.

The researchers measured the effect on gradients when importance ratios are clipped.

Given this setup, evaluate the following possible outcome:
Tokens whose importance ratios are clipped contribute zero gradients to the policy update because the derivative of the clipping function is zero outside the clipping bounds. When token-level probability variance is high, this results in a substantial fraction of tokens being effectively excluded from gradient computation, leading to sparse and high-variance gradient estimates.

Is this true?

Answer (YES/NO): YES